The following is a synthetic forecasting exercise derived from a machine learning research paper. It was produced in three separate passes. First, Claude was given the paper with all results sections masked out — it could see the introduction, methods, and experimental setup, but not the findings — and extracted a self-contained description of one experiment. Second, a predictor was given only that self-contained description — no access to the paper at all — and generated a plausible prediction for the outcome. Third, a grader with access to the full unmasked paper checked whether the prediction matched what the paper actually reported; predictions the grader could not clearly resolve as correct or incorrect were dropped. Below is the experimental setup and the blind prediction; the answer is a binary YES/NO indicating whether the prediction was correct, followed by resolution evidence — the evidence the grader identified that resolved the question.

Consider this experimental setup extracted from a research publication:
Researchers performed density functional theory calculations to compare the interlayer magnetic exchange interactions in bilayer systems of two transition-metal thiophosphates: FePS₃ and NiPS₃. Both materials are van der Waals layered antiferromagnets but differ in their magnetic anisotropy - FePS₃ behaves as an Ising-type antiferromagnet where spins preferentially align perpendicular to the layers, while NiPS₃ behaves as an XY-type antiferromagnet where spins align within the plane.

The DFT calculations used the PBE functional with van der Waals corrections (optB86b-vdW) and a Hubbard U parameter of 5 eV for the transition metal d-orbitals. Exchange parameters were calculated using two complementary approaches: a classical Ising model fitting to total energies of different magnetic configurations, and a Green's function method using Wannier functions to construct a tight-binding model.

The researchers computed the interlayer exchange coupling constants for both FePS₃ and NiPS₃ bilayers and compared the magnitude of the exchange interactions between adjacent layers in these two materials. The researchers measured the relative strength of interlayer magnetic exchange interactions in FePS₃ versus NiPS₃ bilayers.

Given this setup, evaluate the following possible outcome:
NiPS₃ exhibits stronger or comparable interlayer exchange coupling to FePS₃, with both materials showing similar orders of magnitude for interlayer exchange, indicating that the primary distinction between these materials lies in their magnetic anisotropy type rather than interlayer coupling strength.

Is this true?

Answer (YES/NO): NO